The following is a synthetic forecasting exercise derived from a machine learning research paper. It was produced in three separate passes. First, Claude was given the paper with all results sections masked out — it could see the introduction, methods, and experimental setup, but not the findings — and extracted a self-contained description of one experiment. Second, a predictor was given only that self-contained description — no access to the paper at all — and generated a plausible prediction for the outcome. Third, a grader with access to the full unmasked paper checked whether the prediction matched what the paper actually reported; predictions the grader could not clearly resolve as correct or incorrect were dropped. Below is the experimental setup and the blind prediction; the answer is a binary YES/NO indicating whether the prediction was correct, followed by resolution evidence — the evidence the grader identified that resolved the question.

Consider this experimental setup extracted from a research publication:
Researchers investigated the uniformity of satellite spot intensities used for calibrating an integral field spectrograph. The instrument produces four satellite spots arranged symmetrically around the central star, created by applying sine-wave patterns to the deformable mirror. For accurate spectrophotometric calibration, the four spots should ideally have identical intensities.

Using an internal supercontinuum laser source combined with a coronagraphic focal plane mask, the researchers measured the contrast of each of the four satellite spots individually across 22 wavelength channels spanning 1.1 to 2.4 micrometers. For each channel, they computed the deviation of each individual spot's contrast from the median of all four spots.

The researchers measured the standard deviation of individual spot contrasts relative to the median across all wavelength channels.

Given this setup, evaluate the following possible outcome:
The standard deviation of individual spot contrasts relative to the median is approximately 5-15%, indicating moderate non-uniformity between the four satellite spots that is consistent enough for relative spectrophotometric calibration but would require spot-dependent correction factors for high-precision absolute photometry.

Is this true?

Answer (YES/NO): NO